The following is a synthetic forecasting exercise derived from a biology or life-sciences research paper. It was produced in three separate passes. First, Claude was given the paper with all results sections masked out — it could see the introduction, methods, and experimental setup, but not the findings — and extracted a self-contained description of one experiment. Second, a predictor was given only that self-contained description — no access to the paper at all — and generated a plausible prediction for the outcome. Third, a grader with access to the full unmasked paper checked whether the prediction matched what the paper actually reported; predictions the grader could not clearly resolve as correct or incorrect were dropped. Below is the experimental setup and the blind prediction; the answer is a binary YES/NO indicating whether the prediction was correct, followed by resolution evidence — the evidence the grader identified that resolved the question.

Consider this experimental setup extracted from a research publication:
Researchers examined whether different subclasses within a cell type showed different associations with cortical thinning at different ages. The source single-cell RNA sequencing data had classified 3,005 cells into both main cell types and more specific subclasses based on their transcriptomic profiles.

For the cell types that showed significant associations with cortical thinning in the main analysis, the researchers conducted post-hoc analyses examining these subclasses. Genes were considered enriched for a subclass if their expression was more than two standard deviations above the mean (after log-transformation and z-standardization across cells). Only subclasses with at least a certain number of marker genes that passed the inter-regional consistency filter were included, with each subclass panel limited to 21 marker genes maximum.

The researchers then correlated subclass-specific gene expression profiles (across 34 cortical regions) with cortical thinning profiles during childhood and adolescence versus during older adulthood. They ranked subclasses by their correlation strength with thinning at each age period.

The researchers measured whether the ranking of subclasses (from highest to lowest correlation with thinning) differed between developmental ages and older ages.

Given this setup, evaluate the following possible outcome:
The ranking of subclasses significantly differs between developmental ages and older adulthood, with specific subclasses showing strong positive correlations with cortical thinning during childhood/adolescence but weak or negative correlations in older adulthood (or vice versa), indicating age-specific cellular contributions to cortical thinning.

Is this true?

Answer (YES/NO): NO